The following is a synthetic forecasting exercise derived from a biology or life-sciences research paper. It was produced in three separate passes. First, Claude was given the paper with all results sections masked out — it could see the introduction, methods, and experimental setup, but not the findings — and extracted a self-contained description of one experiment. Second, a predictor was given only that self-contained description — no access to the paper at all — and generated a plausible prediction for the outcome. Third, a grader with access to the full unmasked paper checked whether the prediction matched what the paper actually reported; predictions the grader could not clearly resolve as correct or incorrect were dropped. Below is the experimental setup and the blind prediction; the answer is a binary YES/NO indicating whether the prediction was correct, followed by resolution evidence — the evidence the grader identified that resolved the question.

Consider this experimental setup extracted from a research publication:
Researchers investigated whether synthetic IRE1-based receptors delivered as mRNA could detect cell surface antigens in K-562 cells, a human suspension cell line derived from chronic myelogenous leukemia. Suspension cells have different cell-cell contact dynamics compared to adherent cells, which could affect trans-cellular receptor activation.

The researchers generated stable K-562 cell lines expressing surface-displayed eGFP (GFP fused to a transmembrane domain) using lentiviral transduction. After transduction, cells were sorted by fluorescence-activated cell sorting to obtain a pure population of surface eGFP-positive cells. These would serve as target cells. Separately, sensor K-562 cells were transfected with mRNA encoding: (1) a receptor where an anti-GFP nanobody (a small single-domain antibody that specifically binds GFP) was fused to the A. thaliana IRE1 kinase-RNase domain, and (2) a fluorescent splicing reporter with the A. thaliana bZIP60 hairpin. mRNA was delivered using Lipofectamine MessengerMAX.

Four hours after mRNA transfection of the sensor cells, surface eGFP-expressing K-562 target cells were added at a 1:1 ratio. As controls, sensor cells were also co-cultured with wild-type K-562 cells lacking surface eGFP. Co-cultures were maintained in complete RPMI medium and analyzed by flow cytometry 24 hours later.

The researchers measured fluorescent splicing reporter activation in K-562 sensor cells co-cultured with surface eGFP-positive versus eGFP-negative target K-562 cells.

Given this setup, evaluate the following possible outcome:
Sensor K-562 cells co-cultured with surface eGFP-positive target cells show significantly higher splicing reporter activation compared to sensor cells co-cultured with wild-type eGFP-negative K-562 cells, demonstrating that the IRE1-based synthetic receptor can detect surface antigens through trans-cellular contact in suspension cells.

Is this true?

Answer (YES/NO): YES